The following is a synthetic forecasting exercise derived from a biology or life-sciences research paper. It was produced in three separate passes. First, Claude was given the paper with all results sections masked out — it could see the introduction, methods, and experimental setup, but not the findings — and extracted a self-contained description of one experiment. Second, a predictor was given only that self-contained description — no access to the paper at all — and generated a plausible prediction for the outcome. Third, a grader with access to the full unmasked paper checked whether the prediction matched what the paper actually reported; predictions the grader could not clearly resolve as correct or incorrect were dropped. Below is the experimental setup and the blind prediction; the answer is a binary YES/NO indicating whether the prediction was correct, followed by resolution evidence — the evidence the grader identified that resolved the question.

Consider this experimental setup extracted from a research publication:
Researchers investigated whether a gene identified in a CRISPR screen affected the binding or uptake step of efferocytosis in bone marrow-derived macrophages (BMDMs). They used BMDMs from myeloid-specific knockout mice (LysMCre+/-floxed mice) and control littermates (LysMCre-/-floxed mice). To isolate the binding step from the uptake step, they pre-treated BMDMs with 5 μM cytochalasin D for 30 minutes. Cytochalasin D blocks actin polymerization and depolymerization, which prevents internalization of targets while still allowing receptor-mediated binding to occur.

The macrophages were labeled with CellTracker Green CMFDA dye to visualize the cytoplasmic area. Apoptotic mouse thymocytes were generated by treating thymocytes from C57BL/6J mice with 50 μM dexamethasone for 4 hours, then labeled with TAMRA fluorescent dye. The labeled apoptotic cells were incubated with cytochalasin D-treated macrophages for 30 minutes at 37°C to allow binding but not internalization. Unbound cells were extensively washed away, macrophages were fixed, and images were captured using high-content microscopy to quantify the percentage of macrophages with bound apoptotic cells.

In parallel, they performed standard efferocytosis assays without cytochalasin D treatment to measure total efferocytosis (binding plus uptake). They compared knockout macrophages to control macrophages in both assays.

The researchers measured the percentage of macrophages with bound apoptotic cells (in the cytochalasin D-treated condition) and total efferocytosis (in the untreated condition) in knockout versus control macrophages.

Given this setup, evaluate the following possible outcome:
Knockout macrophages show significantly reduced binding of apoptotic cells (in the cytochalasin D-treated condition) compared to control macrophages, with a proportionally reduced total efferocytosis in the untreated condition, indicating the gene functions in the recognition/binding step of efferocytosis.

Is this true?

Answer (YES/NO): NO